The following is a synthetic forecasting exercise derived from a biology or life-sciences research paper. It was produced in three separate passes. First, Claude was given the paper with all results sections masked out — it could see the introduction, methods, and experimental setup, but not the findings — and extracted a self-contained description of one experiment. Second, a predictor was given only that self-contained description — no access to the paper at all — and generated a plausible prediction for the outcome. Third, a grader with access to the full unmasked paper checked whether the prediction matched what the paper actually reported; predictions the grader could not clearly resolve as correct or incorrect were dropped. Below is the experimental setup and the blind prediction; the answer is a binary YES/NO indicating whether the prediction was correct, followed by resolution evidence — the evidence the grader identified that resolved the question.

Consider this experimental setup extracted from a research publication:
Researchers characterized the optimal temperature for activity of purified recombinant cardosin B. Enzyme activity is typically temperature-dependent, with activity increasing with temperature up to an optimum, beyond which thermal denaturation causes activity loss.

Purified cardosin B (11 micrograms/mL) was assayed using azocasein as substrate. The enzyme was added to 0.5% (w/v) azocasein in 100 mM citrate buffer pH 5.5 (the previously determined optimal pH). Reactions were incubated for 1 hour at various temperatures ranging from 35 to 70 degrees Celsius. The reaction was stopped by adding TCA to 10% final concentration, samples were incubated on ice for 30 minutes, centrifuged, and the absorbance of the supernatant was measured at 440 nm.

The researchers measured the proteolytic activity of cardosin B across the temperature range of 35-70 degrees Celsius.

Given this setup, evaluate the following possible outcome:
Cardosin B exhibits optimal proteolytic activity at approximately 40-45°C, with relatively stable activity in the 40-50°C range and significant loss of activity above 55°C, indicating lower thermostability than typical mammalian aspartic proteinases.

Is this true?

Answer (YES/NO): NO